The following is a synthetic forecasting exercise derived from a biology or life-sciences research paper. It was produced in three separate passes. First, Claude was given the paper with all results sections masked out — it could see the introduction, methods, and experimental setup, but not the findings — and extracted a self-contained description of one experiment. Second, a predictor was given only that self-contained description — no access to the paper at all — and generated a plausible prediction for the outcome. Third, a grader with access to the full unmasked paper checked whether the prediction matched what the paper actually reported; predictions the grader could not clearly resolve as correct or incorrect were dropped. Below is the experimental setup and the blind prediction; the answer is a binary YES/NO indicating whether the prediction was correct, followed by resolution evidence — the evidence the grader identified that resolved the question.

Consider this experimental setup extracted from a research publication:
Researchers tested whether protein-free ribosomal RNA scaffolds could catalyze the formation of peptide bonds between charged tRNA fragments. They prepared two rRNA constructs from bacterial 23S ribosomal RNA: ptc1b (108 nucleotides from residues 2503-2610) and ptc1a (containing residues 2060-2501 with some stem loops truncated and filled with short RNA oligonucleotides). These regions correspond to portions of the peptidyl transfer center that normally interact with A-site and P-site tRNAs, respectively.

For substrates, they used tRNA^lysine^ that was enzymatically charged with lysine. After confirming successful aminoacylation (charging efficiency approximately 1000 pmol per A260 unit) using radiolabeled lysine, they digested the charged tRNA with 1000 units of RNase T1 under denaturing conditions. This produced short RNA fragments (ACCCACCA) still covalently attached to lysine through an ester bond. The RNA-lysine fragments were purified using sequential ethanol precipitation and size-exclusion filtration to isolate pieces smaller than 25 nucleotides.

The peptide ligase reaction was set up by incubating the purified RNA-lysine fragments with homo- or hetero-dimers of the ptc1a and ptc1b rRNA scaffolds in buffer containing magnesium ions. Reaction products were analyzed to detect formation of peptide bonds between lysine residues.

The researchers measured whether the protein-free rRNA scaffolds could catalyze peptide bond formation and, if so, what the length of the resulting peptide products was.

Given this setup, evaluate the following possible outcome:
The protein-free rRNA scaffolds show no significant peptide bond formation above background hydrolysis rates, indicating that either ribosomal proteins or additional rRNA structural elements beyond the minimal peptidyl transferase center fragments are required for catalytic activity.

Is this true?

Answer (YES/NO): NO